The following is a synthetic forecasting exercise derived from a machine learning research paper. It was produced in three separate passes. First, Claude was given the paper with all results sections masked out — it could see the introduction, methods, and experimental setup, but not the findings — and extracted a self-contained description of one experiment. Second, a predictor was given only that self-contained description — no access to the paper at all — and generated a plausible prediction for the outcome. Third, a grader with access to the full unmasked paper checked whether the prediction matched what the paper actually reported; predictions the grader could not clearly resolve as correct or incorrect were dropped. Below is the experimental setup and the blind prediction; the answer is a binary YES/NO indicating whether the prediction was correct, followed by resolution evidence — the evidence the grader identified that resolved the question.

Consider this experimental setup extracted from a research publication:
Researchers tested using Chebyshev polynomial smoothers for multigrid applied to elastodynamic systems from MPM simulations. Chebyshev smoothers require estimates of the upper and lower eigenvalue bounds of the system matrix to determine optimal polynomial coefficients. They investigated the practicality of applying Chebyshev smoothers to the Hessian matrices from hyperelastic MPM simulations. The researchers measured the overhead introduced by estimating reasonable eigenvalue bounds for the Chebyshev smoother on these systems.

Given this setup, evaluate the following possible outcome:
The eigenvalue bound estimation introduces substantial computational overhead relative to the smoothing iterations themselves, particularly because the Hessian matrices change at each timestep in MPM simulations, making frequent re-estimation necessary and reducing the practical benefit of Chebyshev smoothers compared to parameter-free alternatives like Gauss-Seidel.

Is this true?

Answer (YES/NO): YES